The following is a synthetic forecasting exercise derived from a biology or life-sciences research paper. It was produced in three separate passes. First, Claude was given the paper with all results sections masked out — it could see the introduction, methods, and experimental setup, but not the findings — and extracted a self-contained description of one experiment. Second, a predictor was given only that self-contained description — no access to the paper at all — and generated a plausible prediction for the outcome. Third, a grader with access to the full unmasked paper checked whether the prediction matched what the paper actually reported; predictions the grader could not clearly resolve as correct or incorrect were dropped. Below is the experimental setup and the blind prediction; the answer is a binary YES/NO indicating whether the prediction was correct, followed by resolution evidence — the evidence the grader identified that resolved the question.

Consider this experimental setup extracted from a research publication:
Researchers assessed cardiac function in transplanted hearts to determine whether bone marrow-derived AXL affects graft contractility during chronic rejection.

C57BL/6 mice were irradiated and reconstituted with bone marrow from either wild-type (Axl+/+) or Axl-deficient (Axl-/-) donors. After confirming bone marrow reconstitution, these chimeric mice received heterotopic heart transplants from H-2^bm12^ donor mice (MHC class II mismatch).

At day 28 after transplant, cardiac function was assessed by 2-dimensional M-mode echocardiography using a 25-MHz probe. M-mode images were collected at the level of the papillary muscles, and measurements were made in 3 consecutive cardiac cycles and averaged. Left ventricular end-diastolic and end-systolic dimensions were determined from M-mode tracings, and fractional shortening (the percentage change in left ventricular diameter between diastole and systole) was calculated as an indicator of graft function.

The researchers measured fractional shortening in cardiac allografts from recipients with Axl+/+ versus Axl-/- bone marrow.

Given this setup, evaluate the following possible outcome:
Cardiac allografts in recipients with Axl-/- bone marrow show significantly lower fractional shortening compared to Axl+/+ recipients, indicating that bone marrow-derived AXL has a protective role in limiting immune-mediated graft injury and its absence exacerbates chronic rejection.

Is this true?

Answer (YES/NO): NO